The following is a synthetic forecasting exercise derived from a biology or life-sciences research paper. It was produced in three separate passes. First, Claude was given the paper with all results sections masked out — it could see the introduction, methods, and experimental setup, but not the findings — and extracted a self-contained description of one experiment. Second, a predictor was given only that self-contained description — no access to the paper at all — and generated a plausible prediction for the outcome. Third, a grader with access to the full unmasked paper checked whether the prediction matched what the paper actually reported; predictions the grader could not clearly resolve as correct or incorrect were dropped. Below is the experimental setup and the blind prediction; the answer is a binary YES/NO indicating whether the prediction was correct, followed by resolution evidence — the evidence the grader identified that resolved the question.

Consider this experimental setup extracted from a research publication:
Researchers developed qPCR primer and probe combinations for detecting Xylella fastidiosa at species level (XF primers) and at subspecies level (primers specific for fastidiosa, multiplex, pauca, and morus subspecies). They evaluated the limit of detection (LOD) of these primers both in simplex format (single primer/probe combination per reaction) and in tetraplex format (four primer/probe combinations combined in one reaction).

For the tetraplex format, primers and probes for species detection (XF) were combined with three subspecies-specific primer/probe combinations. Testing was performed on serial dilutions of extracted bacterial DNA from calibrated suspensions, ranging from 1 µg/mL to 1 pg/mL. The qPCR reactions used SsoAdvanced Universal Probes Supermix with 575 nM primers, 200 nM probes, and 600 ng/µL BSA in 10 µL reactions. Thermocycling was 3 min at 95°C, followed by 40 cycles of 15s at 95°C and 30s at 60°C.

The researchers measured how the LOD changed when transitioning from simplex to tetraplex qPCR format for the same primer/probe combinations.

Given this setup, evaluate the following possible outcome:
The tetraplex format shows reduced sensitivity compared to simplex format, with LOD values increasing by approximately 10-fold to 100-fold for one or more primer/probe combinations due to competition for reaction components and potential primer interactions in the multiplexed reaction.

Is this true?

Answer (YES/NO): YES